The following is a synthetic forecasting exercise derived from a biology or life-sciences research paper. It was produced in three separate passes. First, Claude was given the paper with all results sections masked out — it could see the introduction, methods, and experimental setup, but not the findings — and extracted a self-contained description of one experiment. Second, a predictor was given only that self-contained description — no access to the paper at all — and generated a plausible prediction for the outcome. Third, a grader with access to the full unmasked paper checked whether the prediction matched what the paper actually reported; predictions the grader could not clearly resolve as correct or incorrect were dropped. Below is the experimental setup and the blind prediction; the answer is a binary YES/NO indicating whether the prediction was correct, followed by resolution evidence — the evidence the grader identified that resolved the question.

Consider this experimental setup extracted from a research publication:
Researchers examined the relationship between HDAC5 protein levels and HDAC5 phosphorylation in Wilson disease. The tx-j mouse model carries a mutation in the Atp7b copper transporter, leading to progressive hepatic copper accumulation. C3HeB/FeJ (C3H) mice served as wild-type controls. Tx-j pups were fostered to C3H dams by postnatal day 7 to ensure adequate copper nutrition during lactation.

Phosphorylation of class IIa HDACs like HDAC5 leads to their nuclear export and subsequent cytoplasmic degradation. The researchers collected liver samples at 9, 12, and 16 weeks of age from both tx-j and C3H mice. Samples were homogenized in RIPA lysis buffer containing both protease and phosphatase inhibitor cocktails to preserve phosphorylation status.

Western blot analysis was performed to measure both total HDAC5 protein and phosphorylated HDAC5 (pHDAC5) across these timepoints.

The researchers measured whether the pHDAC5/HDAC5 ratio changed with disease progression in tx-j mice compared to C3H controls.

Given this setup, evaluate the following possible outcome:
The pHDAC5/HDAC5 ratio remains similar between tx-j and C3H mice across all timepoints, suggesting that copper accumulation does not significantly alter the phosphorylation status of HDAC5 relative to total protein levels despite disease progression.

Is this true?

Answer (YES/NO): NO